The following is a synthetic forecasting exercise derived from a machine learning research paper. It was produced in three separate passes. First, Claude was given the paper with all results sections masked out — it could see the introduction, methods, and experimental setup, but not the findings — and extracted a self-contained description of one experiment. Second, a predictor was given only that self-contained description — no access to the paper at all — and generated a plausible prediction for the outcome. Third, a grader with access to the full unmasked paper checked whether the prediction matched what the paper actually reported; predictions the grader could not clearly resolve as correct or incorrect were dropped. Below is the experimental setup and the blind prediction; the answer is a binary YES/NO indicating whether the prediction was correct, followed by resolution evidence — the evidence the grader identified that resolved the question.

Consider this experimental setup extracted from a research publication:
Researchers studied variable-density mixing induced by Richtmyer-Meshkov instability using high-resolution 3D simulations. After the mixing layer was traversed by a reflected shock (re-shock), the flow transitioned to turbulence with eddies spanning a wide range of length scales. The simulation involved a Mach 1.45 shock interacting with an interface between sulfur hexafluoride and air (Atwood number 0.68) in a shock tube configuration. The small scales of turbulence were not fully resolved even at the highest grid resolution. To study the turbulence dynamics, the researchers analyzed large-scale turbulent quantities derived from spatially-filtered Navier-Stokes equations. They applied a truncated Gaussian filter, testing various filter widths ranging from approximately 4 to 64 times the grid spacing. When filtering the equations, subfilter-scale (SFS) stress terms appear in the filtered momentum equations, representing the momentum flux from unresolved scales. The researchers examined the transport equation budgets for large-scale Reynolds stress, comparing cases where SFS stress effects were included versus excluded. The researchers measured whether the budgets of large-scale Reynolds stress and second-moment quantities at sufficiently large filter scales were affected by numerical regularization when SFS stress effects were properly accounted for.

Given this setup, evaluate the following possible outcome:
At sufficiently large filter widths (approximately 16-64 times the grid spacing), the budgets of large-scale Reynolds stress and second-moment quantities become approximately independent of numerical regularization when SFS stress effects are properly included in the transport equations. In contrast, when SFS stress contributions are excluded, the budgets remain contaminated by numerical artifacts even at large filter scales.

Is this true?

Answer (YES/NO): YES